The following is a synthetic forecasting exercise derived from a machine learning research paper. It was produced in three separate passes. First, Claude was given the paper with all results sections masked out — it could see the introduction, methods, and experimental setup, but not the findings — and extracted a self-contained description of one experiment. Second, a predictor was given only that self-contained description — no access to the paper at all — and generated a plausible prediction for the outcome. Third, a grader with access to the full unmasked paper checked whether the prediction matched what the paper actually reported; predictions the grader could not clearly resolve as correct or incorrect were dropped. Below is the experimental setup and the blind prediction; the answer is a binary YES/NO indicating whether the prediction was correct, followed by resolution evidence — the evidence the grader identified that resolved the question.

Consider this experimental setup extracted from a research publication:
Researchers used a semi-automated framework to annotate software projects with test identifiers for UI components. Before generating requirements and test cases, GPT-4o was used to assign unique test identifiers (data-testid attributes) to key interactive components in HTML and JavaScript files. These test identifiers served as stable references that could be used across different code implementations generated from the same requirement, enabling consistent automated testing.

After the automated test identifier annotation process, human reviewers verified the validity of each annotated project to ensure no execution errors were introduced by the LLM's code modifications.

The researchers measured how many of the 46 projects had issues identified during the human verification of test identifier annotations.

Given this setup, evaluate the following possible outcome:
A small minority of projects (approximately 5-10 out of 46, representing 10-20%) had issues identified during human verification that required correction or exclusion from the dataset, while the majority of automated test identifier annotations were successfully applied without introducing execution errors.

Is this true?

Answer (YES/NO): NO